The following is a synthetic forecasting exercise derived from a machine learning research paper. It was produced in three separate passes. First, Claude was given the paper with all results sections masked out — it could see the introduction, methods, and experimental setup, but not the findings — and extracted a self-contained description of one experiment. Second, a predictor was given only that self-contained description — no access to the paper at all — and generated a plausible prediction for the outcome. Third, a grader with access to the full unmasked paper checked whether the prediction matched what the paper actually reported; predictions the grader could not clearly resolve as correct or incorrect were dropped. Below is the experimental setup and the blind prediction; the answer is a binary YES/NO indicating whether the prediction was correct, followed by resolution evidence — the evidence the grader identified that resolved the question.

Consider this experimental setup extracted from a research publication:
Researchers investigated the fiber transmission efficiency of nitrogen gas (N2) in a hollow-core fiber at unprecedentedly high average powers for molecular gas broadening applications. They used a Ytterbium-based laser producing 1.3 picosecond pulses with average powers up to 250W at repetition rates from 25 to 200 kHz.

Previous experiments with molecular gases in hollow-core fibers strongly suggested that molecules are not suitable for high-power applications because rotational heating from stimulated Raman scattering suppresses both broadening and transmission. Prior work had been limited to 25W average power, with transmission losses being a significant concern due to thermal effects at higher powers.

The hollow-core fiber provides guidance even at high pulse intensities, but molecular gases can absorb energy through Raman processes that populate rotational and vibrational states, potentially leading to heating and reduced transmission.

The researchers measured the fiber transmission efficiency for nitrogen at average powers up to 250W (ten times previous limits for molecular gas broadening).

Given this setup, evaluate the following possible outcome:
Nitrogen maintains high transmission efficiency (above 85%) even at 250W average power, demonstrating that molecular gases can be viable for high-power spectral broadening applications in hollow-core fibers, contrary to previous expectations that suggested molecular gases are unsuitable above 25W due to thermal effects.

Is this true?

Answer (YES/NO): NO